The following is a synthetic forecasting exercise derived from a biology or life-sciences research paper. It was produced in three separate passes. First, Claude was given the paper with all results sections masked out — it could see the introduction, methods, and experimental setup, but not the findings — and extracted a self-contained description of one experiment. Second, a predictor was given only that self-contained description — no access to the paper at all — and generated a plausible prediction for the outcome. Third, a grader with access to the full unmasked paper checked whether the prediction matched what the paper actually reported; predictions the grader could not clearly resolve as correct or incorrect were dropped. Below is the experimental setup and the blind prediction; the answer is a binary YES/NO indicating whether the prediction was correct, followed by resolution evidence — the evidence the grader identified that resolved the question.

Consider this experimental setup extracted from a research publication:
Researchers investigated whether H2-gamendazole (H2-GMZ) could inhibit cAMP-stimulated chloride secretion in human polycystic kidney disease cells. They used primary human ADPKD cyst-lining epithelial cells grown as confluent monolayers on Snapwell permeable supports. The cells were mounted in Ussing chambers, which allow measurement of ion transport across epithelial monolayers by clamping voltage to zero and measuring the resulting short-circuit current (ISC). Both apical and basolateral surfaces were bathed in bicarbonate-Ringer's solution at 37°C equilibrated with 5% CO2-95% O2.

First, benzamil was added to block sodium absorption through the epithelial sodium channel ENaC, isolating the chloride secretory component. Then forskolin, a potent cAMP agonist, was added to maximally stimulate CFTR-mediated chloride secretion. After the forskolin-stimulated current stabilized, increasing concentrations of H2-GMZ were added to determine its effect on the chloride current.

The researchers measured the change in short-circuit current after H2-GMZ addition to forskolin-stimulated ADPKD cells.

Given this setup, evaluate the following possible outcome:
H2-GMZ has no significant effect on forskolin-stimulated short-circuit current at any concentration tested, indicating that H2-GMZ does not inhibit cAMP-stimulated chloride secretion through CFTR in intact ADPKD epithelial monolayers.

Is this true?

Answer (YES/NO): NO